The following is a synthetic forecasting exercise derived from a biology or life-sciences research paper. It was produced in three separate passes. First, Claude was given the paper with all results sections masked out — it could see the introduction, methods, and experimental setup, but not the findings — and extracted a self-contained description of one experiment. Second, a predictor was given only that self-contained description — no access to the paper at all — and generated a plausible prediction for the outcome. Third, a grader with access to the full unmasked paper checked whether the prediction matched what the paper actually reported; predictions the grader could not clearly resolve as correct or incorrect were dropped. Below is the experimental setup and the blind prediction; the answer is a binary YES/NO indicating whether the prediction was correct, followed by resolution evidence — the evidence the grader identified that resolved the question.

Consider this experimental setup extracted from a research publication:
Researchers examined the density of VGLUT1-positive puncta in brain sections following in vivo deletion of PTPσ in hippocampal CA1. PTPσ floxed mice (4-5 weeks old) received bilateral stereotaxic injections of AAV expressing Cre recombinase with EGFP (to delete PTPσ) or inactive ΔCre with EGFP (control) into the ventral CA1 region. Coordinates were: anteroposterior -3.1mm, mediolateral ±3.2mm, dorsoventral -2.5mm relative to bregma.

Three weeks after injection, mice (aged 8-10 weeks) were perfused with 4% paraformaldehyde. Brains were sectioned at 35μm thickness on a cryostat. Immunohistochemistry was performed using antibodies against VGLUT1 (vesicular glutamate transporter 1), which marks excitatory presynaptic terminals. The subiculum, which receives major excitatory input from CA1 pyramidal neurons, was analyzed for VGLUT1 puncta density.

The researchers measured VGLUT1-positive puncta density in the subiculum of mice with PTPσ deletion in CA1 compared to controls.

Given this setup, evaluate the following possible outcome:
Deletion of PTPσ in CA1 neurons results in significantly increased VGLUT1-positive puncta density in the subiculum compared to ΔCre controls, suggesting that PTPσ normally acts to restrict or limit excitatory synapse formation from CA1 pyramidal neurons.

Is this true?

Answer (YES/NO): NO